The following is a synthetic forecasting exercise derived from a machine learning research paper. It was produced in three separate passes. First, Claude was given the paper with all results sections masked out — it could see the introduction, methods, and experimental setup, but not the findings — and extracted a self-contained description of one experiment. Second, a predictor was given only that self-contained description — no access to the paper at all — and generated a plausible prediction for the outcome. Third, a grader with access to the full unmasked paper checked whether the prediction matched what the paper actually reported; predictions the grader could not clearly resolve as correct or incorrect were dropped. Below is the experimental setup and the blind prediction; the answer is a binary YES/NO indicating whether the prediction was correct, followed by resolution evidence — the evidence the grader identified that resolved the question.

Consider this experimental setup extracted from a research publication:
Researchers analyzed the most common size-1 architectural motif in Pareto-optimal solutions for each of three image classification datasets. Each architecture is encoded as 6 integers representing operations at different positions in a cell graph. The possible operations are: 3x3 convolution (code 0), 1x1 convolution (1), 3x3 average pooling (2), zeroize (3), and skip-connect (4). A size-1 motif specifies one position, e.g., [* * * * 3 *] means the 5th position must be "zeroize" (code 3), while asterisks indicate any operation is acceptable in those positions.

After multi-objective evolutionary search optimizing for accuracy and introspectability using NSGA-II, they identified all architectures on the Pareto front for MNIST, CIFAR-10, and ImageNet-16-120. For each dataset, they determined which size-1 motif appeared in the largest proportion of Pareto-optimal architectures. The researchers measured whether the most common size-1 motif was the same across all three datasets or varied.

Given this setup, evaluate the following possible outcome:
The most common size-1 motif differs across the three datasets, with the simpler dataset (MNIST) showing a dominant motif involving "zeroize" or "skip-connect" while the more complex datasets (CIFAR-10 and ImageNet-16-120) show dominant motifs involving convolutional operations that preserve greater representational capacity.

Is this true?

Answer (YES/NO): NO